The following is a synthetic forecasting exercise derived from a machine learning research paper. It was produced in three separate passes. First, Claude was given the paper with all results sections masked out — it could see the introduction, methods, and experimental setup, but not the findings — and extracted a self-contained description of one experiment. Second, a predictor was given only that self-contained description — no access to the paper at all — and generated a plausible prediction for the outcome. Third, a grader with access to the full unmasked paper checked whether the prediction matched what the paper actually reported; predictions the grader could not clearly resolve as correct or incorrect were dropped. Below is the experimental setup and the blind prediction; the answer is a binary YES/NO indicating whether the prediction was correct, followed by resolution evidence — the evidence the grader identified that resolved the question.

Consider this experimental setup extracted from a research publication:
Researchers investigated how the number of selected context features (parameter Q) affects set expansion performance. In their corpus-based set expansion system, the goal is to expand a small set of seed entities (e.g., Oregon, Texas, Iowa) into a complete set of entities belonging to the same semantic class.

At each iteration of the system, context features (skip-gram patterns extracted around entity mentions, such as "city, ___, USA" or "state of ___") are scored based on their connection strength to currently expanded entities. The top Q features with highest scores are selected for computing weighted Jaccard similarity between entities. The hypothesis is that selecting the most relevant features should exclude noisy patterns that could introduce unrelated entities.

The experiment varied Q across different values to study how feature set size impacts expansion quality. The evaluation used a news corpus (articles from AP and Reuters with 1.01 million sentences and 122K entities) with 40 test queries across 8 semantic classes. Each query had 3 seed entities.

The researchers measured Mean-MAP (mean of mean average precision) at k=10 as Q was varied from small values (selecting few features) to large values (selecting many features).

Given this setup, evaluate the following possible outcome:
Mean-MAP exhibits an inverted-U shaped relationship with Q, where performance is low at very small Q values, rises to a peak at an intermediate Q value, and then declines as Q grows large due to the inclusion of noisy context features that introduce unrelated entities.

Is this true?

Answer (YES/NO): YES